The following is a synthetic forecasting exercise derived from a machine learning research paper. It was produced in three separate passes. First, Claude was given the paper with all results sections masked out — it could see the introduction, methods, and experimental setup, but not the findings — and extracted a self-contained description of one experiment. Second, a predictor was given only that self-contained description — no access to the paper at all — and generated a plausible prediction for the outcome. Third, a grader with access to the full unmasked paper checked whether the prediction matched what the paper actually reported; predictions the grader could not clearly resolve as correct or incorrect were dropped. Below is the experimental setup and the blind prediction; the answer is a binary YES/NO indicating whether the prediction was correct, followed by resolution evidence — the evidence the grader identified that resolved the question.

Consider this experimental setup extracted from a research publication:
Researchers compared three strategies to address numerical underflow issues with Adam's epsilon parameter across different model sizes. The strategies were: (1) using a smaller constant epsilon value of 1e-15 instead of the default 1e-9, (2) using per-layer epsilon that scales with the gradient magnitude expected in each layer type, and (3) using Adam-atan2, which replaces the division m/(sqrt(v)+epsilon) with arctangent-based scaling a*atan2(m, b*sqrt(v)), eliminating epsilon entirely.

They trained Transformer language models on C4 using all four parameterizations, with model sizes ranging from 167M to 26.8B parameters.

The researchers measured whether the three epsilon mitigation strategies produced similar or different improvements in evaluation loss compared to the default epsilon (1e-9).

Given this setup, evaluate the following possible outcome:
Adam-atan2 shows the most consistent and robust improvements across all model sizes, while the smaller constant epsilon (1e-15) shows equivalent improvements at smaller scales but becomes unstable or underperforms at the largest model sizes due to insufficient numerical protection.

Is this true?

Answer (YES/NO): NO